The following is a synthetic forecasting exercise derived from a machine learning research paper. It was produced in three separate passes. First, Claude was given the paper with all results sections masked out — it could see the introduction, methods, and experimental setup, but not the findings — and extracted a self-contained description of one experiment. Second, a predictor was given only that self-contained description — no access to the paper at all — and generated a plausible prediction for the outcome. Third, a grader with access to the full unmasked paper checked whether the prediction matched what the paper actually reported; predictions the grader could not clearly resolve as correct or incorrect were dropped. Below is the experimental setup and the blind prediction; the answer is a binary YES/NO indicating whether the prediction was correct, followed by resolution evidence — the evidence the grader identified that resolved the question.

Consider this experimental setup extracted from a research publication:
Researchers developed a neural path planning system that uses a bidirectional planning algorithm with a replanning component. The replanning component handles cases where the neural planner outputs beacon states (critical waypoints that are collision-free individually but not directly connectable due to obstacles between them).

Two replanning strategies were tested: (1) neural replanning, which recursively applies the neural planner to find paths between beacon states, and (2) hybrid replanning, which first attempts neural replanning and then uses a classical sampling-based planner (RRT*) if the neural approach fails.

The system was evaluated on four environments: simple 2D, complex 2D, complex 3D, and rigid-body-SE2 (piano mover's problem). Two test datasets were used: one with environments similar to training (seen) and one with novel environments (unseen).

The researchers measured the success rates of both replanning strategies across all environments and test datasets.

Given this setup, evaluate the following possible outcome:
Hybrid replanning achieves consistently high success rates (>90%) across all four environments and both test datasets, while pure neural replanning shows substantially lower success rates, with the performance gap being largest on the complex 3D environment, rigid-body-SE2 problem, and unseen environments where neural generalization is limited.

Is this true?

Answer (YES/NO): NO